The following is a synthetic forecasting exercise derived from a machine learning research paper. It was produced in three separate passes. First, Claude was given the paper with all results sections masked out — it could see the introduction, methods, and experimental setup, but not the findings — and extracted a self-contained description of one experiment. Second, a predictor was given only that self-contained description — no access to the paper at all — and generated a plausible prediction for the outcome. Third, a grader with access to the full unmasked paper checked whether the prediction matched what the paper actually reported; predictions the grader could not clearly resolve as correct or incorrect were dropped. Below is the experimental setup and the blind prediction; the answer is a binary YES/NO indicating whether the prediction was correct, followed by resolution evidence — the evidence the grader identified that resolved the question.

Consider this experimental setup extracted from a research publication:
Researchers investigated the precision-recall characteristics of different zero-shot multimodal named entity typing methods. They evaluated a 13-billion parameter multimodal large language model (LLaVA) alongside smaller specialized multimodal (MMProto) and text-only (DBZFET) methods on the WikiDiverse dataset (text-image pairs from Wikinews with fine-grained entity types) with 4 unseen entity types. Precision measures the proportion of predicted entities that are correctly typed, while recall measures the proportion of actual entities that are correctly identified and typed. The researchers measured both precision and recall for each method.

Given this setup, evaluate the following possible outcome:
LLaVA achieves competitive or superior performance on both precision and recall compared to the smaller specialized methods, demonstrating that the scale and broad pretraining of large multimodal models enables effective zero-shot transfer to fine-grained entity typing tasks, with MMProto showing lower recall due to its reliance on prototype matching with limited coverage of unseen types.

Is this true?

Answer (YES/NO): YES